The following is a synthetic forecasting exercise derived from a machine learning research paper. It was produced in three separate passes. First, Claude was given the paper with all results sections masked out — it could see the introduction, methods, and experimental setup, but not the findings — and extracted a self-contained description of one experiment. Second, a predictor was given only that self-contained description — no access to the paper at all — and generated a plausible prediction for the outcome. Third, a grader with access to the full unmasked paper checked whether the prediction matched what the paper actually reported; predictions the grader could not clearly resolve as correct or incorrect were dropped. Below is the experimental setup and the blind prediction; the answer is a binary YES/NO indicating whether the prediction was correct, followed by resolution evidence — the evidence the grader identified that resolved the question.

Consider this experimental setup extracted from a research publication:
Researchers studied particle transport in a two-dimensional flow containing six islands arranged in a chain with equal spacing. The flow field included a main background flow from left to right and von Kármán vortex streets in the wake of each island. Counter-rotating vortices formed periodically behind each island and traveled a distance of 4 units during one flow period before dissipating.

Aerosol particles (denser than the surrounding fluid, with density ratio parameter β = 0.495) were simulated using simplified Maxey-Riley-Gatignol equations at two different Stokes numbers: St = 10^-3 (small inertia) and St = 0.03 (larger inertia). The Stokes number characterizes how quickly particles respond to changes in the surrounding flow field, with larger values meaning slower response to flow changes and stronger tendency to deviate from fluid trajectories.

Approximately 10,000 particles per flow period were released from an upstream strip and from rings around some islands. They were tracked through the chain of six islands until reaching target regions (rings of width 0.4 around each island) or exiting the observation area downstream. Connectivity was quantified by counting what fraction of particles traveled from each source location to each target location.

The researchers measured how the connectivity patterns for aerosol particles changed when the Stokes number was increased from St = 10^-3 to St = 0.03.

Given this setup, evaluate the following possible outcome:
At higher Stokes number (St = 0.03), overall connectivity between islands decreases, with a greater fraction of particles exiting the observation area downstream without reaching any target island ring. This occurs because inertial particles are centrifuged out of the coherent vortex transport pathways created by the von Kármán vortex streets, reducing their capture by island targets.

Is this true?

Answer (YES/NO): YES